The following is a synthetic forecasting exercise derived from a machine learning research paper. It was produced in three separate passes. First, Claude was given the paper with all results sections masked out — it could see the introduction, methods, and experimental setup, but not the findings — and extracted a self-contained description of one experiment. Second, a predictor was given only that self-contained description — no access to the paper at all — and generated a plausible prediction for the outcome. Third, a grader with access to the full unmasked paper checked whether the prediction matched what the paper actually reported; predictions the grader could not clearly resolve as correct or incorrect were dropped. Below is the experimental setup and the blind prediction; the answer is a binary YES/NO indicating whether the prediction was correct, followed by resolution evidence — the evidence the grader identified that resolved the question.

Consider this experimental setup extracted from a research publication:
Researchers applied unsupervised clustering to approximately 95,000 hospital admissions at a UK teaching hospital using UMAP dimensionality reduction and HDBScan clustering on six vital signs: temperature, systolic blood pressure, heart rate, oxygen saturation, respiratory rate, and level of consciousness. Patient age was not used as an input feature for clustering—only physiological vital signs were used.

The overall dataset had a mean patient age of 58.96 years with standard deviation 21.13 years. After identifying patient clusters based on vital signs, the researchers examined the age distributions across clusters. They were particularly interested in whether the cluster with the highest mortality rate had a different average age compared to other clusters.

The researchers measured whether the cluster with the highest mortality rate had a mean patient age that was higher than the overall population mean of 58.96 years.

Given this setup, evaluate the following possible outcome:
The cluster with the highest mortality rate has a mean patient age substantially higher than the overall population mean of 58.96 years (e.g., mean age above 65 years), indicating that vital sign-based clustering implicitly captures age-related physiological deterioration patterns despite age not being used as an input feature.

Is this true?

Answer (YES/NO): YES